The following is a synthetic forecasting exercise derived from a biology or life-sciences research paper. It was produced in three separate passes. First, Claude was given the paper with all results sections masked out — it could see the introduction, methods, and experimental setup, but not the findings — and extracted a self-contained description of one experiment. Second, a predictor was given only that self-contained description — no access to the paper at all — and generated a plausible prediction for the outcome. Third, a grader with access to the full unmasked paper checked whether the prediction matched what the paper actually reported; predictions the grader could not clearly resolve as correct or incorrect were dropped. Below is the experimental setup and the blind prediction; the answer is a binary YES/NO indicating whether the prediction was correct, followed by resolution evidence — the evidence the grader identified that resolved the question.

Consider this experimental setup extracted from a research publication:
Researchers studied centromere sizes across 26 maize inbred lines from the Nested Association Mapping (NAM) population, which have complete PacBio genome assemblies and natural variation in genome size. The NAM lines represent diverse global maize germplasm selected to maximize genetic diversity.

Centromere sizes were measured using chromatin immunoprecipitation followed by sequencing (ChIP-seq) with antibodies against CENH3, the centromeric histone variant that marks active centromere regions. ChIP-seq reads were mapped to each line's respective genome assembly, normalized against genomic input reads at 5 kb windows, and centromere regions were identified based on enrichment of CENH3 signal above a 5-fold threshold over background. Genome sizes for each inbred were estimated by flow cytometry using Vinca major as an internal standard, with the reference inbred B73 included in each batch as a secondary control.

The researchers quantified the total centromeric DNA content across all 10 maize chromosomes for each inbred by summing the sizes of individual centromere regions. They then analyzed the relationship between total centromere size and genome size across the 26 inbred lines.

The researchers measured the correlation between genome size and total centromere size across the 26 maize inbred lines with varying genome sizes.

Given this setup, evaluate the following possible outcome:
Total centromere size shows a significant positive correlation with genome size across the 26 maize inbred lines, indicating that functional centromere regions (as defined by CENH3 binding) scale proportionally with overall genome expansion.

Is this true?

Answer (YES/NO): YES